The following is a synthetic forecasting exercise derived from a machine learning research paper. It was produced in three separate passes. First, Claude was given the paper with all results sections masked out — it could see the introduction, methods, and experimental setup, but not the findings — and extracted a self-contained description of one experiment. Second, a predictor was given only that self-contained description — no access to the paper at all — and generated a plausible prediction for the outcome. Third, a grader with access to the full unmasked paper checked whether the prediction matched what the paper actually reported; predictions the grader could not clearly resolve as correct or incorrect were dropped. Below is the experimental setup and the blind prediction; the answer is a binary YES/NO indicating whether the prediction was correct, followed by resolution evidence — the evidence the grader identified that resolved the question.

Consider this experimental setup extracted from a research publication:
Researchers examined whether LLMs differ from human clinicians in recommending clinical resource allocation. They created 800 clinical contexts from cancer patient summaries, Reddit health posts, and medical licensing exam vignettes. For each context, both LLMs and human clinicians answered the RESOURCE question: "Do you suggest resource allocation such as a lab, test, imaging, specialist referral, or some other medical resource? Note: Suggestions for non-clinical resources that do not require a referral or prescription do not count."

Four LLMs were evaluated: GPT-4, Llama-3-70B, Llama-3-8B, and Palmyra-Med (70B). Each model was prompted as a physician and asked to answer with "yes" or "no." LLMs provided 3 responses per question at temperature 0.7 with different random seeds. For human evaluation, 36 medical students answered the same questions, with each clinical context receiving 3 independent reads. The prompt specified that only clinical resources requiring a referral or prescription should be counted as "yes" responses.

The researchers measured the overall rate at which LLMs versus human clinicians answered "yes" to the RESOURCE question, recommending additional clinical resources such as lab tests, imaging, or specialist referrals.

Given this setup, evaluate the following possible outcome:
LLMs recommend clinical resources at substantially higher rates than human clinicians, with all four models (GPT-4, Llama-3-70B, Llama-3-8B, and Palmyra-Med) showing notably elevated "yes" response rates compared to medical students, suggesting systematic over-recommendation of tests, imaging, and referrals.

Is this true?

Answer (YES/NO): YES